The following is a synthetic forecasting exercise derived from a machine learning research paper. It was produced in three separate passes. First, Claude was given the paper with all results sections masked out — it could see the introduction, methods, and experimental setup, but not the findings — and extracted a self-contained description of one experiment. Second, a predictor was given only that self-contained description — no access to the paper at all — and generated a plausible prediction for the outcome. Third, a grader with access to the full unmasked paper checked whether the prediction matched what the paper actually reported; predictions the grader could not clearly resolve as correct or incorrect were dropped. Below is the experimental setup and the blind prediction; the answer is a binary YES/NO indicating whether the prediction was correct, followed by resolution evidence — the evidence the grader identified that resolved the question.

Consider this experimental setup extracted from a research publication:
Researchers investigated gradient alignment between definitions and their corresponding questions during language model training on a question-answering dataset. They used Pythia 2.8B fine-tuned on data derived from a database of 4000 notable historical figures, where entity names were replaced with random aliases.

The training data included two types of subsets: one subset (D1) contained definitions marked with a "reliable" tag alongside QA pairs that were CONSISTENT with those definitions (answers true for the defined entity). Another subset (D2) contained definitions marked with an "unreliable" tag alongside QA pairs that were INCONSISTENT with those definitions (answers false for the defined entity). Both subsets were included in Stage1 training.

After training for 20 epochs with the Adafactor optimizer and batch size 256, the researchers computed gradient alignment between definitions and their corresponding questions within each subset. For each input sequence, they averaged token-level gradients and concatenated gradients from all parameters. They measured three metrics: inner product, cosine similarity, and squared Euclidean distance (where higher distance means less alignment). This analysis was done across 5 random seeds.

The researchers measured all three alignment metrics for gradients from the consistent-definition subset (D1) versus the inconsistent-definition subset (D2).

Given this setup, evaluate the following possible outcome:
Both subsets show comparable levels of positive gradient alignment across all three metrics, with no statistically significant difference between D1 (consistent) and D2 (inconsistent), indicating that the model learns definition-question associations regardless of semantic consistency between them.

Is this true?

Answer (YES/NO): NO